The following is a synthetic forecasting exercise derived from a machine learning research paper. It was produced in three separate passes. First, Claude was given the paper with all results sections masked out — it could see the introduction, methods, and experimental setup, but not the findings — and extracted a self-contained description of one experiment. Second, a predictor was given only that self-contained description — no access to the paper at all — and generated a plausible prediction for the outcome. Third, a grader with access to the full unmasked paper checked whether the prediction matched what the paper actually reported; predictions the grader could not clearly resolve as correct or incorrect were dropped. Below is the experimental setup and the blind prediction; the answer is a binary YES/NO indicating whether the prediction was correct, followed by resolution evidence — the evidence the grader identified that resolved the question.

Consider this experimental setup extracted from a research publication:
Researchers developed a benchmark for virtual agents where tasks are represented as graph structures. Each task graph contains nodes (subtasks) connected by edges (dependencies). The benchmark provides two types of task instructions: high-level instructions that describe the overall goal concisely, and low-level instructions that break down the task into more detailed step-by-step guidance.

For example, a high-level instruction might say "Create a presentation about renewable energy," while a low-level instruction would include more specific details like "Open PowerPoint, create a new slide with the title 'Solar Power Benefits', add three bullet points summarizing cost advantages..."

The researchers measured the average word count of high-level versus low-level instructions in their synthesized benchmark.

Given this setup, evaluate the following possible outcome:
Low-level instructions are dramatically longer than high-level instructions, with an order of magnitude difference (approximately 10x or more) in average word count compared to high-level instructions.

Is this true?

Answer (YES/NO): NO